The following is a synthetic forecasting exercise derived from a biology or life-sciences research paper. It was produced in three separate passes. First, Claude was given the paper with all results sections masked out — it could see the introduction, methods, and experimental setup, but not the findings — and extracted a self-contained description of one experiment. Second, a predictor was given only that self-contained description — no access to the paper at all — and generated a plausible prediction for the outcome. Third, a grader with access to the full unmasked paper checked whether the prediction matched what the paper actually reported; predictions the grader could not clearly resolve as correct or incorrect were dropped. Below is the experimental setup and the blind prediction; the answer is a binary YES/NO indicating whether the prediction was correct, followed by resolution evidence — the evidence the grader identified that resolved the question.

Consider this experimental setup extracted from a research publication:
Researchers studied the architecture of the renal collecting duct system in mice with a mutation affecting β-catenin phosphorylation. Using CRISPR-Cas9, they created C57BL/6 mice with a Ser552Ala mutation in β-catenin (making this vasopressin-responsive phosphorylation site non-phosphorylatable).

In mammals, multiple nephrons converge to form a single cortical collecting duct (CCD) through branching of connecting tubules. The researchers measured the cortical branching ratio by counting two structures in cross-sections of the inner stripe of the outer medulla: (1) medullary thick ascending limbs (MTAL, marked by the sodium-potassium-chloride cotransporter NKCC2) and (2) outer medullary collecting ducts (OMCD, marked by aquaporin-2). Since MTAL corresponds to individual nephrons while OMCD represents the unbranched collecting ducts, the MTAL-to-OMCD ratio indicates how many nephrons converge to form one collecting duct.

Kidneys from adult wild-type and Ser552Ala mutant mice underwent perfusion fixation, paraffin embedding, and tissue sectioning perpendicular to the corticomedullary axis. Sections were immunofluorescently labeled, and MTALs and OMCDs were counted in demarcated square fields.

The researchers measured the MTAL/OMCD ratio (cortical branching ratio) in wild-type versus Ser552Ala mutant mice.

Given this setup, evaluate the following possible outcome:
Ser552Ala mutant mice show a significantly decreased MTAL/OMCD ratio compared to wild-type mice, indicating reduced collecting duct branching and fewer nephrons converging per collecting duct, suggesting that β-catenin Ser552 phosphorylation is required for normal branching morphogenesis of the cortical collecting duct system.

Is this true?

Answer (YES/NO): YES